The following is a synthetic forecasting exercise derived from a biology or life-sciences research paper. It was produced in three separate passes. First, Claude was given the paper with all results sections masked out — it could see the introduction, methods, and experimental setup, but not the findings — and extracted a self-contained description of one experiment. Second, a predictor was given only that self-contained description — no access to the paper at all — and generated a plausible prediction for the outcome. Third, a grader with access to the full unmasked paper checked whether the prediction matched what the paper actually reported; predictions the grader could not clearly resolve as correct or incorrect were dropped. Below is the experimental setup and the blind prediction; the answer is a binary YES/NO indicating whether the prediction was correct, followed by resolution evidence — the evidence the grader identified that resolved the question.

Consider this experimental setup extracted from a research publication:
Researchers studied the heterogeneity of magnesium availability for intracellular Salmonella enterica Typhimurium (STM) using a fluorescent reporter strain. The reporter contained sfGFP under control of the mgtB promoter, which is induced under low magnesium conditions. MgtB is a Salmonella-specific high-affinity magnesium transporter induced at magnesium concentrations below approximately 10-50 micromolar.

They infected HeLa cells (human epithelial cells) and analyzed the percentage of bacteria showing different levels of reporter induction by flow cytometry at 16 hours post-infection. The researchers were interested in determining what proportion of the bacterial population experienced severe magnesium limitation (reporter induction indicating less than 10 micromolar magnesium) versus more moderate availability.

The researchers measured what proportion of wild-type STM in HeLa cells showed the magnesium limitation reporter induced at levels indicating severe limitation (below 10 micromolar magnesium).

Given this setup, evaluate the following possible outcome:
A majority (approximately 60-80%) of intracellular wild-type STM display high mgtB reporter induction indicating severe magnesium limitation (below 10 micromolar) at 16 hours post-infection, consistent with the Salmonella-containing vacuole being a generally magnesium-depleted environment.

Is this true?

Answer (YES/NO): NO